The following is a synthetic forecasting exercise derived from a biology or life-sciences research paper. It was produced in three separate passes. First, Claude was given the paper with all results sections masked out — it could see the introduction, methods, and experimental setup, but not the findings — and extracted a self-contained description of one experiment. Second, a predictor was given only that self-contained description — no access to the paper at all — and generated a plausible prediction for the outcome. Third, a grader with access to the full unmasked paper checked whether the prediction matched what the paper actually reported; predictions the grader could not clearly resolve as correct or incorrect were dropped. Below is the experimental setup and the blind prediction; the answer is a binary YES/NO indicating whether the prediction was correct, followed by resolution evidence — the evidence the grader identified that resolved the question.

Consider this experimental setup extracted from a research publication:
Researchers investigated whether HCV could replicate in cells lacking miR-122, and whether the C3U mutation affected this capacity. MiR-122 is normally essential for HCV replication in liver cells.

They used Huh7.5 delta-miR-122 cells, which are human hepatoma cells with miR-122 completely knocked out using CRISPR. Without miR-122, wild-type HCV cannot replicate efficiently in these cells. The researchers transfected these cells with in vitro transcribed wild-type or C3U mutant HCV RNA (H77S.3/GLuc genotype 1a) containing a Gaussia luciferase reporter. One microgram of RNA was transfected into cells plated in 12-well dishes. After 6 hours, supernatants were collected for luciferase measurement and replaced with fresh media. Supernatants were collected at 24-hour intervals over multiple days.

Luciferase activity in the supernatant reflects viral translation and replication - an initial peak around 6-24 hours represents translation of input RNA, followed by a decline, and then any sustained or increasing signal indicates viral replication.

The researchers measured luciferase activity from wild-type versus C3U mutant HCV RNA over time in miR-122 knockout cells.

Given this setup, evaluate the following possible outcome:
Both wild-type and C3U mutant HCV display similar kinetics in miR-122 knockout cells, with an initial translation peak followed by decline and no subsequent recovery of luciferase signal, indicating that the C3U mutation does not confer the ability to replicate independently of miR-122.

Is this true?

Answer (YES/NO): YES